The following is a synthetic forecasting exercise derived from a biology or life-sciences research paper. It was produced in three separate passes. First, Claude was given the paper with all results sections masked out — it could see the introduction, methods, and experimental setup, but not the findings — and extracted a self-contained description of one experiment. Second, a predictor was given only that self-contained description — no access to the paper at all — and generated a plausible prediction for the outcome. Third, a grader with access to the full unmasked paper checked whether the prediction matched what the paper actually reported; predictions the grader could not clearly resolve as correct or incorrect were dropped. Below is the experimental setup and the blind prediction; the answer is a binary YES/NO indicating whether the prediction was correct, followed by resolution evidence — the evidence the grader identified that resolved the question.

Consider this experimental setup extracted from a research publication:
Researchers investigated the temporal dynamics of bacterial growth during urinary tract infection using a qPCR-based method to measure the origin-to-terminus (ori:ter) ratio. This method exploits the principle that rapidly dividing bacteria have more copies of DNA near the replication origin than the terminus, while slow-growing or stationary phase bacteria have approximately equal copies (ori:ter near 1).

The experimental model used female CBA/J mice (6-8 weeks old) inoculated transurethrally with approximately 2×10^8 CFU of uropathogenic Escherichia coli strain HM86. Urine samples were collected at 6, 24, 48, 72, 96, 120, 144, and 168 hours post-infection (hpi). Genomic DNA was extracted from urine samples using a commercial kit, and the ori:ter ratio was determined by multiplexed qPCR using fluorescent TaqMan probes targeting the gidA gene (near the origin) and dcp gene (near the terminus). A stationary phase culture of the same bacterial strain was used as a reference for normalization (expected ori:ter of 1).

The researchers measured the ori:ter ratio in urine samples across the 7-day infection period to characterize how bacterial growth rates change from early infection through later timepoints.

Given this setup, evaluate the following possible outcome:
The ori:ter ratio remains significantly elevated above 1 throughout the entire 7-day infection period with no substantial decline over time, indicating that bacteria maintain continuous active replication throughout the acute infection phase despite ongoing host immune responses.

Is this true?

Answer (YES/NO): NO